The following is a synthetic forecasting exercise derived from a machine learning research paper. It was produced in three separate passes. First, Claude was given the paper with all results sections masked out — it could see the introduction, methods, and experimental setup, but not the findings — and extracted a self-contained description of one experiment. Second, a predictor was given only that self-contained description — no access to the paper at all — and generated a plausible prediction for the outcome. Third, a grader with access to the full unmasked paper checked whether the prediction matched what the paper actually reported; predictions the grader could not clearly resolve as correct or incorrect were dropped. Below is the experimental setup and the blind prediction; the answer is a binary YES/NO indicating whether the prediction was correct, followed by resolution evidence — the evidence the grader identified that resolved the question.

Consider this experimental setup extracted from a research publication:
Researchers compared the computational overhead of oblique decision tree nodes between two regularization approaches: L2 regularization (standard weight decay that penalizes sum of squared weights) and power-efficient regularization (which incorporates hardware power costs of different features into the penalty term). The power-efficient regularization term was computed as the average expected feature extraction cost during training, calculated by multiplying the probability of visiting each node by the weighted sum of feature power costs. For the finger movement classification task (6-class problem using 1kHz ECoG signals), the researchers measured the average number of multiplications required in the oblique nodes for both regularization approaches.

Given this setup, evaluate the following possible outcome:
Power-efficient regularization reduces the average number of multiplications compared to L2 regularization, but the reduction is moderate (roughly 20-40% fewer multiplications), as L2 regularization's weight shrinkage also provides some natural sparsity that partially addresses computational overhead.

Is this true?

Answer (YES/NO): NO